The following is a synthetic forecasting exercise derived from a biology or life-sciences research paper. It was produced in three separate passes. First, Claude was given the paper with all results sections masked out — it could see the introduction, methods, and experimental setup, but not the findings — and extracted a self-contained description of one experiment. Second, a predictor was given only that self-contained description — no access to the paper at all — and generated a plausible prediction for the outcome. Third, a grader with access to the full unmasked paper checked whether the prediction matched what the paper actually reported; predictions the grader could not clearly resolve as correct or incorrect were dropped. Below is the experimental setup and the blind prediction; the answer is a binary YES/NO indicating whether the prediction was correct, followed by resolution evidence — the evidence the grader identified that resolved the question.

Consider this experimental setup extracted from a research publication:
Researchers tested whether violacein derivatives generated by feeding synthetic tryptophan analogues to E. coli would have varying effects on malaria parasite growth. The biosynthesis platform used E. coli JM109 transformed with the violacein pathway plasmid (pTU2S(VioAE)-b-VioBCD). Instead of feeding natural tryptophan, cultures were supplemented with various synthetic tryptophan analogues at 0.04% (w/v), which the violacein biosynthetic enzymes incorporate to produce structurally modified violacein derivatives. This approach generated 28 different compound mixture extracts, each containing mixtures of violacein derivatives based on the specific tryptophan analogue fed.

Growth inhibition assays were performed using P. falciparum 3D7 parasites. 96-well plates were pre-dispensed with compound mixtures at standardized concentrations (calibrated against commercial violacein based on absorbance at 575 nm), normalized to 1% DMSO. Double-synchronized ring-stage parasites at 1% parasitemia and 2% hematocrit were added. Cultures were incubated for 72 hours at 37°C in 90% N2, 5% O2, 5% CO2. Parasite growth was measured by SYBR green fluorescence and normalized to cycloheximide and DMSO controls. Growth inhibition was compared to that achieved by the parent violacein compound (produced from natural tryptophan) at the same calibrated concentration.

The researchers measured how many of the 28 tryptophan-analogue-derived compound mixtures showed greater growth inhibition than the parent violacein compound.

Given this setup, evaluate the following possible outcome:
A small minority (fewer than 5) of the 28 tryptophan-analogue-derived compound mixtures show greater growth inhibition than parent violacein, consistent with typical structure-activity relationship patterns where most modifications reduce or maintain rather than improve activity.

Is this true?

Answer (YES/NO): NO